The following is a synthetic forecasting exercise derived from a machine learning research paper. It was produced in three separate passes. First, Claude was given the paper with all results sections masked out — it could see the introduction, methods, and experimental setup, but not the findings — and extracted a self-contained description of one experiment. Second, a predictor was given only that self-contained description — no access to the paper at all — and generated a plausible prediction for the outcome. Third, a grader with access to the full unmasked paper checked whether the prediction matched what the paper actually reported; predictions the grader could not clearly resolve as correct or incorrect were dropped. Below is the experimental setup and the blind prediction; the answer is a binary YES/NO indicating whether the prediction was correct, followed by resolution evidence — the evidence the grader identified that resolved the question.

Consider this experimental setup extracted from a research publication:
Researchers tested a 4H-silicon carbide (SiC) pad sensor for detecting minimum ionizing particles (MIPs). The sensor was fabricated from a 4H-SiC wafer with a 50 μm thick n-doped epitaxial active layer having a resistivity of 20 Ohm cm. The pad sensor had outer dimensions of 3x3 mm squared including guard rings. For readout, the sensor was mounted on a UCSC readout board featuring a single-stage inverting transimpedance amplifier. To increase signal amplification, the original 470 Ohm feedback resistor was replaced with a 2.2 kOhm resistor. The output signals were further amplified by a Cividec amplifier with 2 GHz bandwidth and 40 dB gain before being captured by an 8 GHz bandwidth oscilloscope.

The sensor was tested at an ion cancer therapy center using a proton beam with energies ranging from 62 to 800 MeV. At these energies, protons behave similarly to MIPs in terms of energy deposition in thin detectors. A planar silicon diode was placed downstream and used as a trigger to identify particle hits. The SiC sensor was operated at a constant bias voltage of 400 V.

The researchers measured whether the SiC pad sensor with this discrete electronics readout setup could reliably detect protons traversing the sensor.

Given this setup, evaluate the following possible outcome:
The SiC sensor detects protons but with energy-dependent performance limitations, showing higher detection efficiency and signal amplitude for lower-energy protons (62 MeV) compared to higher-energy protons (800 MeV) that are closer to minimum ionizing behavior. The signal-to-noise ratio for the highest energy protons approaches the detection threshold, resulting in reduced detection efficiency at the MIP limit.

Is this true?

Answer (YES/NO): NO